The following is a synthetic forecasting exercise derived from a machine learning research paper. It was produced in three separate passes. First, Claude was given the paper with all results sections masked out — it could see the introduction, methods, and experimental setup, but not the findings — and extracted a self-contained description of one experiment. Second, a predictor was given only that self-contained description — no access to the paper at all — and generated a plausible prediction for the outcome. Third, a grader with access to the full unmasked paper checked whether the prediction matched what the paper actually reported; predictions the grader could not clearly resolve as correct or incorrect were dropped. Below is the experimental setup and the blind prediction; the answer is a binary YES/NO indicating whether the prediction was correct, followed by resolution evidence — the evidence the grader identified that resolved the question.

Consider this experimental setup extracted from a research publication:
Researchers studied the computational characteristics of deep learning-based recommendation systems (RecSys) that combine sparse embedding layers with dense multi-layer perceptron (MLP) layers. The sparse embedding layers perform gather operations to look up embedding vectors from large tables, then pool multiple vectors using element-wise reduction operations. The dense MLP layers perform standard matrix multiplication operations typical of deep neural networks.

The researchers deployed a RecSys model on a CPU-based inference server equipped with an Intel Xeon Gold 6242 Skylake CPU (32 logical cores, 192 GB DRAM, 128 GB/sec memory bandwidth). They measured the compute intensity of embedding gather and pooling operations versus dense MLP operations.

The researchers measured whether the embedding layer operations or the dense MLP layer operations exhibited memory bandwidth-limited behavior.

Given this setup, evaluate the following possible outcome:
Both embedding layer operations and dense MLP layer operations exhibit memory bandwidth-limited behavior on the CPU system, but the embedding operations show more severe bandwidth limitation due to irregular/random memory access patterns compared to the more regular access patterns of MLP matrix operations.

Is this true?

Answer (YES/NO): NO